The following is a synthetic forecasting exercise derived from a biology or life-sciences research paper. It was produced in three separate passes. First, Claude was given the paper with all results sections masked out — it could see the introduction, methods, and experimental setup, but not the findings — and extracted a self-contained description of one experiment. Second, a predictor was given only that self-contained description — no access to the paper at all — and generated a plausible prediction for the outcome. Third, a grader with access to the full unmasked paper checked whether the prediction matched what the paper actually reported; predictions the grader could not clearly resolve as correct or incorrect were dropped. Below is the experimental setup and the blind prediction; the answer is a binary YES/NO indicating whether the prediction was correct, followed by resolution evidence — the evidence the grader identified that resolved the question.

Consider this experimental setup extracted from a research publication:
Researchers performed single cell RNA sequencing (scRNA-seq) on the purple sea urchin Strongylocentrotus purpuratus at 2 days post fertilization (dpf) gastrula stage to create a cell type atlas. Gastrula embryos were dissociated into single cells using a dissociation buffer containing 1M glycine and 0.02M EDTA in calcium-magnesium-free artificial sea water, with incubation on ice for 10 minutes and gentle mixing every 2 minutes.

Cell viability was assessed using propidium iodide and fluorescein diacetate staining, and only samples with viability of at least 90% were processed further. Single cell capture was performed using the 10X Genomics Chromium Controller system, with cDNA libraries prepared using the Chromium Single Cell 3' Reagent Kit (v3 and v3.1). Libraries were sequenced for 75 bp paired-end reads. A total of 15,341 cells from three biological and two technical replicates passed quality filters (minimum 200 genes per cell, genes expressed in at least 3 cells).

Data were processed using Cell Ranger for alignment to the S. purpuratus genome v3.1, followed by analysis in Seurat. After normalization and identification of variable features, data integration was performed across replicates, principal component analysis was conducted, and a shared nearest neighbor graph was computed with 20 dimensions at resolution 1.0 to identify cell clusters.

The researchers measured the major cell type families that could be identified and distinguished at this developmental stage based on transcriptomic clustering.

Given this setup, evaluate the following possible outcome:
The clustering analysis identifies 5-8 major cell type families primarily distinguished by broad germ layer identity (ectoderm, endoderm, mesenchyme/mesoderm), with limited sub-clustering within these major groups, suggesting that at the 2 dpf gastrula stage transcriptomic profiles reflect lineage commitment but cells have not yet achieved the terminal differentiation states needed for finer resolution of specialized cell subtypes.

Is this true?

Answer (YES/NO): NO